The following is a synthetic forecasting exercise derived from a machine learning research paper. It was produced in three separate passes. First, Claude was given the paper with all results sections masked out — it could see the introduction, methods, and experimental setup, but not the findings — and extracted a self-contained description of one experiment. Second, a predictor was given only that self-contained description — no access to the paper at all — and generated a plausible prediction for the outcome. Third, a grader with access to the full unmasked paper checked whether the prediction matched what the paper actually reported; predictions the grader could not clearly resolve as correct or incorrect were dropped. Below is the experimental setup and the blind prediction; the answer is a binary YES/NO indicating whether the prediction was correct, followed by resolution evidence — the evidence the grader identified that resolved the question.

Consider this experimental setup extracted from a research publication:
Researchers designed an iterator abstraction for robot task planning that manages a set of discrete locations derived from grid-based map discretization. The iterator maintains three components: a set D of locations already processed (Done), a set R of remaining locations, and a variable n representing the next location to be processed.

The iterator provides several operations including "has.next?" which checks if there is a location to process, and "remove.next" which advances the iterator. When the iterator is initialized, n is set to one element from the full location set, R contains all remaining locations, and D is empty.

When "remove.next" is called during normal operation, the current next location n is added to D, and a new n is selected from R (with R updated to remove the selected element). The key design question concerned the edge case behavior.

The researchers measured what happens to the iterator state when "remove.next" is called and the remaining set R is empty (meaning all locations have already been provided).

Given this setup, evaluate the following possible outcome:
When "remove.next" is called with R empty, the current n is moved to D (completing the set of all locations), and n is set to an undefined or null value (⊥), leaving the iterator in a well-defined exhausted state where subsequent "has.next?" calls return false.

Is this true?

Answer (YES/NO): YES